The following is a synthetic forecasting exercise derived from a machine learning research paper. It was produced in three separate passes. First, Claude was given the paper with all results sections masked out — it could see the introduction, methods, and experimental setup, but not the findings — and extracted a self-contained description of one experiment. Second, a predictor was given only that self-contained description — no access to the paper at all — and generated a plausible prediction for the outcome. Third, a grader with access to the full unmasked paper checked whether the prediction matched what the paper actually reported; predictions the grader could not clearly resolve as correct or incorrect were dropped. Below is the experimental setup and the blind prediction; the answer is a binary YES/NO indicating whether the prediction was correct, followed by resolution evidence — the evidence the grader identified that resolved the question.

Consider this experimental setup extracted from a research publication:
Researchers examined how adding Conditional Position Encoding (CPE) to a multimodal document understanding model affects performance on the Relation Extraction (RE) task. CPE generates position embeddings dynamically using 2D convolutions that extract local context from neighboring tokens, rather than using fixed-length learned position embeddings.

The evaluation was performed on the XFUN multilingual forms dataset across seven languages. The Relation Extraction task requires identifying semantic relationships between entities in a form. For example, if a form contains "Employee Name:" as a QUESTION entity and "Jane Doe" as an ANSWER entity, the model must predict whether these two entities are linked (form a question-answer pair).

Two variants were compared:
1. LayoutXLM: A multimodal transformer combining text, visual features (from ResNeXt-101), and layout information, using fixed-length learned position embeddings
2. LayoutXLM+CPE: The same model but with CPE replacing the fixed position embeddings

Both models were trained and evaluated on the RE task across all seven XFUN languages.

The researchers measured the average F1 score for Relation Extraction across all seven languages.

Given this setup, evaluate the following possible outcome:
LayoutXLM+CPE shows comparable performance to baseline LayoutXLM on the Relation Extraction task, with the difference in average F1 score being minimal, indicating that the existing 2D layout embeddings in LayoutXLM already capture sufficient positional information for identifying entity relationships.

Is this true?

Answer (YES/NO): NO